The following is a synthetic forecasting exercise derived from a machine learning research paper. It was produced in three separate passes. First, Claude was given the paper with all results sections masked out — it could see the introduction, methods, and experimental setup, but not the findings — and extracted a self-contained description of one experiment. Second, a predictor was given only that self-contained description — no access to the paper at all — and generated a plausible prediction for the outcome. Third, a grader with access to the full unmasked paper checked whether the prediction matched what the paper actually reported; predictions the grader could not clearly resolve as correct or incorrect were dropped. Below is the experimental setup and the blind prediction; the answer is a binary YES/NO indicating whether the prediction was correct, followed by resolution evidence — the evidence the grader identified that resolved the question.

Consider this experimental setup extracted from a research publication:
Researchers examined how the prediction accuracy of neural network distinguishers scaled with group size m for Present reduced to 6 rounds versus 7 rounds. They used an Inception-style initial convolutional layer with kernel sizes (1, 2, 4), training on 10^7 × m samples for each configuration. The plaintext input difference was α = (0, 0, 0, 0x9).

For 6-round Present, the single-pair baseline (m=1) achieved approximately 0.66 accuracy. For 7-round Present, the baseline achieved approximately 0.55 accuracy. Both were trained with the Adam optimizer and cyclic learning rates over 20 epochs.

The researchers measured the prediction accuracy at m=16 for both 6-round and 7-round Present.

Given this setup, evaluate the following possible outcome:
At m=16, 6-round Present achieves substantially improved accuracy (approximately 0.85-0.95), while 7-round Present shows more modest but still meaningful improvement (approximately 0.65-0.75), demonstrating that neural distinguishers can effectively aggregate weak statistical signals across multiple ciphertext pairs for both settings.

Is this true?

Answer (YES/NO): NO